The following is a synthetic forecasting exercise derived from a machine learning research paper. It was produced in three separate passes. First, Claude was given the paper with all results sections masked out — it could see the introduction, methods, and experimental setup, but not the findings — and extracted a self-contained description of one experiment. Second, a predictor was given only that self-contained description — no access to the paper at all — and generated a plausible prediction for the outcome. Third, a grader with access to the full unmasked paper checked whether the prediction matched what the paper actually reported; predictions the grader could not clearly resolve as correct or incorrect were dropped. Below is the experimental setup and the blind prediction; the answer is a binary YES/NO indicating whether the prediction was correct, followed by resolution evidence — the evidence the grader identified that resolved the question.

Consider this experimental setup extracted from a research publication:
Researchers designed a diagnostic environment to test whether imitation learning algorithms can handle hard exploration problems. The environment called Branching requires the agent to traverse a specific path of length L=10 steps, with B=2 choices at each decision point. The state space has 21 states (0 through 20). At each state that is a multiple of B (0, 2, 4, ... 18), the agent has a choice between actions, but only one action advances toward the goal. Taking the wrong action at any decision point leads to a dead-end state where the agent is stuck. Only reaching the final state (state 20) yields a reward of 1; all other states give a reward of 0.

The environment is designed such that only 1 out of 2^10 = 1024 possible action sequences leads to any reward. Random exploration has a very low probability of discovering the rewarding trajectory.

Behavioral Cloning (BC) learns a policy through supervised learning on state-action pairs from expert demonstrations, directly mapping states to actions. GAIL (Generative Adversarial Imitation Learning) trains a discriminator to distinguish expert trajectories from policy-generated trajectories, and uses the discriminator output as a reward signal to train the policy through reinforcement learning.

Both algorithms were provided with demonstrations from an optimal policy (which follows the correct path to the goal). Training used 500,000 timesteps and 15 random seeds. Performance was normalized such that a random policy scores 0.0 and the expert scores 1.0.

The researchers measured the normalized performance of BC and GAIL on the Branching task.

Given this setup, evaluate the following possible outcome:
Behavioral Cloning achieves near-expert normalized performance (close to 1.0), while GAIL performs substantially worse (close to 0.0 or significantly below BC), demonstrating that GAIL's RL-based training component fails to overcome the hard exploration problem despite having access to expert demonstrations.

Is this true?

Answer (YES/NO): NO